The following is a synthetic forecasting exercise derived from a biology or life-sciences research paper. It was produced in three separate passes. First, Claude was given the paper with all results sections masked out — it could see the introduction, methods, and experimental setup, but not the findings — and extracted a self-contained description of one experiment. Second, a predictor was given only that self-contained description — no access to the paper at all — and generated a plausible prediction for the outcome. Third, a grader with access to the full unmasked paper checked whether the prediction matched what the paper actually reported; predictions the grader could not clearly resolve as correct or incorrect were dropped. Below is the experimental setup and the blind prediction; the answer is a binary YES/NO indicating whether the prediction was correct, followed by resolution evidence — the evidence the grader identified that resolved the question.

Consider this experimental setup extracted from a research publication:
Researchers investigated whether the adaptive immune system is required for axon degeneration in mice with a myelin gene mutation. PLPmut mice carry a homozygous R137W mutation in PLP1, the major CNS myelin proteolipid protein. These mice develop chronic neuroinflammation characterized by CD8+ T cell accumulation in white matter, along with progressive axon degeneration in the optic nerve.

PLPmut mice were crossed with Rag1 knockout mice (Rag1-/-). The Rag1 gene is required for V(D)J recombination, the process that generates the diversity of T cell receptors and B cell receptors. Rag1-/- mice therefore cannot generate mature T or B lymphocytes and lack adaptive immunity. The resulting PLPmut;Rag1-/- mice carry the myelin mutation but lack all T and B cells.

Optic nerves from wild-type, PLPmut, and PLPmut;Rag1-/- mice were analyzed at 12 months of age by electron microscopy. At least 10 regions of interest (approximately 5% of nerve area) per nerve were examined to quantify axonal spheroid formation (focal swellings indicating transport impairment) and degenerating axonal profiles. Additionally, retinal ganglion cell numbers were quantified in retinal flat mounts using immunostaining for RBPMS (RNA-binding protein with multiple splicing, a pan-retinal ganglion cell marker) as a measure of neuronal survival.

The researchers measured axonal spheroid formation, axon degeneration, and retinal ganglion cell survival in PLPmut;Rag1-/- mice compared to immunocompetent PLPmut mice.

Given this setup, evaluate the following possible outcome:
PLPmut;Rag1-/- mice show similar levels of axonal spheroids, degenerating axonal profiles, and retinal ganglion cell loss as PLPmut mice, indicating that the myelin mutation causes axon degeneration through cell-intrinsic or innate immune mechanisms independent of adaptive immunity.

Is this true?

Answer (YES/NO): NO